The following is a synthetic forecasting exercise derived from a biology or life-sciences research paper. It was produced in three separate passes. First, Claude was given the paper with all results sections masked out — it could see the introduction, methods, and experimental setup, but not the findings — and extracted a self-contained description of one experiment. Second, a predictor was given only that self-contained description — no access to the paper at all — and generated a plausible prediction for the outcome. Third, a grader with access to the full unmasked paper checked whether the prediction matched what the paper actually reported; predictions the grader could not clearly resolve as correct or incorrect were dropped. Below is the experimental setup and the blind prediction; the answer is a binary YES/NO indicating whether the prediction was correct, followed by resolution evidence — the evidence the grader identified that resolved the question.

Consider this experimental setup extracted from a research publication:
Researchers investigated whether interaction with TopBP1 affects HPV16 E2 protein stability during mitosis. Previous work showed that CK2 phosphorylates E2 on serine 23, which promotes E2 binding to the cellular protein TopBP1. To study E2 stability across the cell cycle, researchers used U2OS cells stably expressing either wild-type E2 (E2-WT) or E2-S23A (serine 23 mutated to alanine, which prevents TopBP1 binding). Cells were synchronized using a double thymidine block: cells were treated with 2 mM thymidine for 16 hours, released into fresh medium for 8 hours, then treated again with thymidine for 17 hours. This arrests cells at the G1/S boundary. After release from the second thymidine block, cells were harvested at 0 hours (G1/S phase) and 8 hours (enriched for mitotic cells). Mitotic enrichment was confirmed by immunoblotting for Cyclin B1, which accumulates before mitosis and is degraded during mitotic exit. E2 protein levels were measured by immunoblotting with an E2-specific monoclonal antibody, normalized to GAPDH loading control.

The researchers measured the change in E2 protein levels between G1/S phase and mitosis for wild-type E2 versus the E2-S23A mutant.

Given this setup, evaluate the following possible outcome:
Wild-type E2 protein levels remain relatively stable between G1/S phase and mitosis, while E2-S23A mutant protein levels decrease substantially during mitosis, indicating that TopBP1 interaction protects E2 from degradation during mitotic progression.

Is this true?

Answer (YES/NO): NO